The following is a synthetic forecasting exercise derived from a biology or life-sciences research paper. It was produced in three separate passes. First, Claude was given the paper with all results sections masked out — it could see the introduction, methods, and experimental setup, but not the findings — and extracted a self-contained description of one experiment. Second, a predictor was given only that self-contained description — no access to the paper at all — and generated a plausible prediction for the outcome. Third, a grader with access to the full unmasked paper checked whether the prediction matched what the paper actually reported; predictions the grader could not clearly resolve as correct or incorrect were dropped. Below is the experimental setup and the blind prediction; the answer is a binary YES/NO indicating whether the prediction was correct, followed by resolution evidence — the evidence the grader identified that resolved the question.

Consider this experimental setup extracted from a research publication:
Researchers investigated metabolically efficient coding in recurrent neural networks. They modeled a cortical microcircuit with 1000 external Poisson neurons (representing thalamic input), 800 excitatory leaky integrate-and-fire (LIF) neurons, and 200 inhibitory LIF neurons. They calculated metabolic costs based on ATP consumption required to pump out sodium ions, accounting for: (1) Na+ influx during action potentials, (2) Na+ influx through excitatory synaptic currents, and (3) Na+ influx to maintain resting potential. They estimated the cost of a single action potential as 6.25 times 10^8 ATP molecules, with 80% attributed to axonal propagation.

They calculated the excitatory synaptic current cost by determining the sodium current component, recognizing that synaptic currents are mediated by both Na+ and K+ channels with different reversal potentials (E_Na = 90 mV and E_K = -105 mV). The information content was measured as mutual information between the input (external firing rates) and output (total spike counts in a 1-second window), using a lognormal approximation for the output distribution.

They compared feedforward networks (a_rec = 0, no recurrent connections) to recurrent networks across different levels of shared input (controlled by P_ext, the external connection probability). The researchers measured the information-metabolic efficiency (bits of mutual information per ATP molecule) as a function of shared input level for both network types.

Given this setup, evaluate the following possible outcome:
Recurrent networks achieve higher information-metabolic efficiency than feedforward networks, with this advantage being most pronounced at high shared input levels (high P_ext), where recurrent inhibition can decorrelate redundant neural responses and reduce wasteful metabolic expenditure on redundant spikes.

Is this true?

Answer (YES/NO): YES